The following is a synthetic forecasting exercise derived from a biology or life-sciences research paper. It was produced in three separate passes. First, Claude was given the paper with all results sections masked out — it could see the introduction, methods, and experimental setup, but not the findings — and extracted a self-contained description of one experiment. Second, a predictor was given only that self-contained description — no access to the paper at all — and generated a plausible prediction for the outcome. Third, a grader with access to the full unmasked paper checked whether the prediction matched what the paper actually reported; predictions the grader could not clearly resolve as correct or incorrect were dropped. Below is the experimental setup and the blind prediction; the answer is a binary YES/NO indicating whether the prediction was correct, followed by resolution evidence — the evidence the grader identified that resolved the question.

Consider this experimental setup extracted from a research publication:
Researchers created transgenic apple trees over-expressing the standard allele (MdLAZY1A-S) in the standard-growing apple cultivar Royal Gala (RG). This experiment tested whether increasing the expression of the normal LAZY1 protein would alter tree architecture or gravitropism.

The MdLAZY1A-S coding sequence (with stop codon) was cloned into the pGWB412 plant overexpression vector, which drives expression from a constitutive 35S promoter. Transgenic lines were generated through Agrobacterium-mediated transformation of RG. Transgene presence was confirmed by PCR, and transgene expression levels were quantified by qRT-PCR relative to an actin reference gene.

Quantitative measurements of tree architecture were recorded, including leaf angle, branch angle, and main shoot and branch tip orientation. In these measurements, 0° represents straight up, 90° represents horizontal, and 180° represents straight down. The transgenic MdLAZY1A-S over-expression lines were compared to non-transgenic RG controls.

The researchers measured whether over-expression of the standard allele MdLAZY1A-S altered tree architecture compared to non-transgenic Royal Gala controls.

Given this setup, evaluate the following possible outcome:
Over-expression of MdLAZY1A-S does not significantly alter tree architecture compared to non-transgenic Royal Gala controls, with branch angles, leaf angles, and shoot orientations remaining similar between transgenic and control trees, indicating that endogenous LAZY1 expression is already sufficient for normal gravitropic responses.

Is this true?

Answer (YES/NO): NO